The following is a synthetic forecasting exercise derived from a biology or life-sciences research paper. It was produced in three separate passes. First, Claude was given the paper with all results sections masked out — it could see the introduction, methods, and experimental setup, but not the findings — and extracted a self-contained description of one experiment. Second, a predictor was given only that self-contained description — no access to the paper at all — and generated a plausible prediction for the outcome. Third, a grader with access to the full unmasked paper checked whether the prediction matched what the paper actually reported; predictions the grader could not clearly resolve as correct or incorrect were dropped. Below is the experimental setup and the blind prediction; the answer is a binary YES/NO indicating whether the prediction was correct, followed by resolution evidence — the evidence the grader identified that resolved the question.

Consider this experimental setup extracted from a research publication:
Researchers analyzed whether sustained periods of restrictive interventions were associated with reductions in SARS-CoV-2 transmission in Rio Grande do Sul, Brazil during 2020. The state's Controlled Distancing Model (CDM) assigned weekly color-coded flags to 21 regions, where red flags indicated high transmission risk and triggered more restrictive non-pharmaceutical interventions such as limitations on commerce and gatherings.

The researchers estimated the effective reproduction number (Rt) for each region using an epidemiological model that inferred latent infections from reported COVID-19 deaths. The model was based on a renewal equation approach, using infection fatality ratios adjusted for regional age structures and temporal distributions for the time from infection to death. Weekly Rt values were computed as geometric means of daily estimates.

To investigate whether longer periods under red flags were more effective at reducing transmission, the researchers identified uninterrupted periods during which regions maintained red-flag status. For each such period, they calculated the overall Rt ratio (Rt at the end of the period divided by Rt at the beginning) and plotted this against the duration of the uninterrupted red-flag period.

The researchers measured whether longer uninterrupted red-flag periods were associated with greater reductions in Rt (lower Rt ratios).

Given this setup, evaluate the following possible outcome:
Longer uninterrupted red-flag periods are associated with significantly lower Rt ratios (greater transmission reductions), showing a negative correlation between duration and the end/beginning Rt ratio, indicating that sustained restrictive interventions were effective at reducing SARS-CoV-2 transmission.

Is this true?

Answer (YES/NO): NO